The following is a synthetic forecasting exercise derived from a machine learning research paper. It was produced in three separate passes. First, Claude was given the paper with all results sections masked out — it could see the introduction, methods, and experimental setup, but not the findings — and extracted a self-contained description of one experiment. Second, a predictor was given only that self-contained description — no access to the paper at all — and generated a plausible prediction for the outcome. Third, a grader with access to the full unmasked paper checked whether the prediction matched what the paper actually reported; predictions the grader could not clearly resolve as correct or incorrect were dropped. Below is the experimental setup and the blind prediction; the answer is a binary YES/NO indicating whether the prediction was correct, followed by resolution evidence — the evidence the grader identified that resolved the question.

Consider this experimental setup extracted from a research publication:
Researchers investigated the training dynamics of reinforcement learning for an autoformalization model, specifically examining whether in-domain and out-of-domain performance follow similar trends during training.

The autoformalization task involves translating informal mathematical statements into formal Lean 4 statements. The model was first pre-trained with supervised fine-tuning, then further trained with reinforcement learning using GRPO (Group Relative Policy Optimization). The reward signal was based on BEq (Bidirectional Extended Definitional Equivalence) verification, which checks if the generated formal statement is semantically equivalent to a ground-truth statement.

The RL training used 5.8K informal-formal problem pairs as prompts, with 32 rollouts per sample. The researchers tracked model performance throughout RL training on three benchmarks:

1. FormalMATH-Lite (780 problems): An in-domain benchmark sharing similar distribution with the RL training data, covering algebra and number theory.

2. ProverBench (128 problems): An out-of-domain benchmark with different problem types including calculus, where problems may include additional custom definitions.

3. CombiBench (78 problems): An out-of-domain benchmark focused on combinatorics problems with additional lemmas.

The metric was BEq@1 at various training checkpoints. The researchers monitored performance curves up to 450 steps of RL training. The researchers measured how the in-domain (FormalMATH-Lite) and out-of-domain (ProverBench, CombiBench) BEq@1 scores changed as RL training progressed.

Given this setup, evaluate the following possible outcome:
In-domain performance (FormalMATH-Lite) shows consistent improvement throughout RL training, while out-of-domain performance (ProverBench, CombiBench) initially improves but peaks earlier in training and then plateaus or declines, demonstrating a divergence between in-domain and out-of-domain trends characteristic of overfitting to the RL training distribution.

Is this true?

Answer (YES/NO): YES